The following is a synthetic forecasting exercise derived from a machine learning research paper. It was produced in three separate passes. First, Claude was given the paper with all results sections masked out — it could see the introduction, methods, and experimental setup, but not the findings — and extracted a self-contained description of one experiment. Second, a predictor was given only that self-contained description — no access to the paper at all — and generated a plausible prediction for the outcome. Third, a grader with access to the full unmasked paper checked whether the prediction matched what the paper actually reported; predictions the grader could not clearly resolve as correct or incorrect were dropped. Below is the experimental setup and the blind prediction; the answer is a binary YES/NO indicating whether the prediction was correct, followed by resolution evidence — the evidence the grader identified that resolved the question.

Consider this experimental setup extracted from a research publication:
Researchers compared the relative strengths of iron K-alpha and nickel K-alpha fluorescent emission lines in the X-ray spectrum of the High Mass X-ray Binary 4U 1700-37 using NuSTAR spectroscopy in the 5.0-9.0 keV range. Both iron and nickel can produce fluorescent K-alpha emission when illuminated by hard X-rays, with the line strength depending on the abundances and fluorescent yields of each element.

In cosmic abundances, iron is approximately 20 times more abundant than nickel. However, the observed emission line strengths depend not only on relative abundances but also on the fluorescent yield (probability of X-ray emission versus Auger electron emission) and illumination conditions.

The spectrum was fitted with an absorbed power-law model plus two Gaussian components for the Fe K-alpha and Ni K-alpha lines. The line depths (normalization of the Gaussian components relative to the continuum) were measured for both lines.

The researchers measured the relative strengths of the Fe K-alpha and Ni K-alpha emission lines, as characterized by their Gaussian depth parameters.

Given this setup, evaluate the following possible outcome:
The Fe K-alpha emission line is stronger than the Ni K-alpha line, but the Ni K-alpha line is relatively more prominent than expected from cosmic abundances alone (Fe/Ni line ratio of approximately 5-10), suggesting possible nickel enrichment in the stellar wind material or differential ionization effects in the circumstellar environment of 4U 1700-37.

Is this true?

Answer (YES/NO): NO